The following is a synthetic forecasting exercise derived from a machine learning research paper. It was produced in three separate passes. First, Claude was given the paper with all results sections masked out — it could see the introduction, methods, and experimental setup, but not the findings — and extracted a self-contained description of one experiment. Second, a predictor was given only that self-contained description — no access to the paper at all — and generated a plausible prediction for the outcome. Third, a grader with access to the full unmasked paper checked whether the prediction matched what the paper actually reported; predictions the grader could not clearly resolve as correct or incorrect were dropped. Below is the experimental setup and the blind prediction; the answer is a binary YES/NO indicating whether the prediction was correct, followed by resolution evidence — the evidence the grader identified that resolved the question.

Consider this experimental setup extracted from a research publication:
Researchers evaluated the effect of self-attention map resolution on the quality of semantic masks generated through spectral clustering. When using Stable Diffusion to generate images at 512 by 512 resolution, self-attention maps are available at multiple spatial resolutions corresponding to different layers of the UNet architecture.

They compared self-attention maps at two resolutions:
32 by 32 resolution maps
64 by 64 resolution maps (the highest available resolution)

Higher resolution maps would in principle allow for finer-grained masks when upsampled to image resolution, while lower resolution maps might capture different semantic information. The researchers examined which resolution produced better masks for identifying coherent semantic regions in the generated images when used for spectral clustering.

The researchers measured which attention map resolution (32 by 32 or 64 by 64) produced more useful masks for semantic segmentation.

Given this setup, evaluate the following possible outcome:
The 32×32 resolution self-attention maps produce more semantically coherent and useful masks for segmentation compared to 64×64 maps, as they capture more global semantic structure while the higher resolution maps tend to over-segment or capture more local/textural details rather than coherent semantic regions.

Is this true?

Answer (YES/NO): YES